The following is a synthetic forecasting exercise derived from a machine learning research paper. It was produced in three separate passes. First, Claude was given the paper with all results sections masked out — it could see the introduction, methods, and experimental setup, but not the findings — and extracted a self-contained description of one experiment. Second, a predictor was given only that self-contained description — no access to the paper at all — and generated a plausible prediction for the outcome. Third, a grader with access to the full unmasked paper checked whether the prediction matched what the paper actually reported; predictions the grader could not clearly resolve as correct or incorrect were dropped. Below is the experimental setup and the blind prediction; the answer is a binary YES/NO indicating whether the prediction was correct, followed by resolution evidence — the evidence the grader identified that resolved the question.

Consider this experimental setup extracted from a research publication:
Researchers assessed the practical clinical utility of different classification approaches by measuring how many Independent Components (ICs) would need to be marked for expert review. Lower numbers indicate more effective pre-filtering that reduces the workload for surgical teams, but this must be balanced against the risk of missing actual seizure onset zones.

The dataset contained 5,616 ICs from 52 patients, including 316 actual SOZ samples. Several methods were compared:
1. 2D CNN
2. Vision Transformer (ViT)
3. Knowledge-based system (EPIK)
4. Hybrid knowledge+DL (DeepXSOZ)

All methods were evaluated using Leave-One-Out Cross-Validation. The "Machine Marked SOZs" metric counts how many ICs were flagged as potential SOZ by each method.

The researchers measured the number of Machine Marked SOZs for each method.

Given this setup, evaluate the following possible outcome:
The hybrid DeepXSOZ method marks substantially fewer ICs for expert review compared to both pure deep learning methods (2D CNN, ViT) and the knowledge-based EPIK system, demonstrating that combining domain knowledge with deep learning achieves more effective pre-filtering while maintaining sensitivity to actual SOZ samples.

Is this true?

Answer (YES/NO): NO